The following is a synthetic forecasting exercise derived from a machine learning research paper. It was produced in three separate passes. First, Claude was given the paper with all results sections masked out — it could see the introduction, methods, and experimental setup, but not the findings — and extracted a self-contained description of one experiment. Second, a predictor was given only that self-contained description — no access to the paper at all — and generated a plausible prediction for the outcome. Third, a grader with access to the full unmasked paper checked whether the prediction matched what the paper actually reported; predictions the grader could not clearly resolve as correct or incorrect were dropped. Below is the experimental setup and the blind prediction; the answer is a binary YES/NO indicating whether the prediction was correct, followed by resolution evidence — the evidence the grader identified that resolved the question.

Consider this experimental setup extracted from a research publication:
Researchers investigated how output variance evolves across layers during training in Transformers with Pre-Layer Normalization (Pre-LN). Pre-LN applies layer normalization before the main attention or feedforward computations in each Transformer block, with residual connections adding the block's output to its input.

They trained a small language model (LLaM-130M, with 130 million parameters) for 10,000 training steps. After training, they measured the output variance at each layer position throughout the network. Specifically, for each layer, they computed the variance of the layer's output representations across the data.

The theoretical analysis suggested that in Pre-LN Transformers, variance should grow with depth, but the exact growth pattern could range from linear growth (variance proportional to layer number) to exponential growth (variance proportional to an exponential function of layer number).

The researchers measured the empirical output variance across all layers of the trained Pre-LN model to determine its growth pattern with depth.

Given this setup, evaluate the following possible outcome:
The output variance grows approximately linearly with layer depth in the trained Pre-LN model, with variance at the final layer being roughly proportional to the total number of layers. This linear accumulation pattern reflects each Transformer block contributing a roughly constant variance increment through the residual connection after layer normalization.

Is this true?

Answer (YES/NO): NO